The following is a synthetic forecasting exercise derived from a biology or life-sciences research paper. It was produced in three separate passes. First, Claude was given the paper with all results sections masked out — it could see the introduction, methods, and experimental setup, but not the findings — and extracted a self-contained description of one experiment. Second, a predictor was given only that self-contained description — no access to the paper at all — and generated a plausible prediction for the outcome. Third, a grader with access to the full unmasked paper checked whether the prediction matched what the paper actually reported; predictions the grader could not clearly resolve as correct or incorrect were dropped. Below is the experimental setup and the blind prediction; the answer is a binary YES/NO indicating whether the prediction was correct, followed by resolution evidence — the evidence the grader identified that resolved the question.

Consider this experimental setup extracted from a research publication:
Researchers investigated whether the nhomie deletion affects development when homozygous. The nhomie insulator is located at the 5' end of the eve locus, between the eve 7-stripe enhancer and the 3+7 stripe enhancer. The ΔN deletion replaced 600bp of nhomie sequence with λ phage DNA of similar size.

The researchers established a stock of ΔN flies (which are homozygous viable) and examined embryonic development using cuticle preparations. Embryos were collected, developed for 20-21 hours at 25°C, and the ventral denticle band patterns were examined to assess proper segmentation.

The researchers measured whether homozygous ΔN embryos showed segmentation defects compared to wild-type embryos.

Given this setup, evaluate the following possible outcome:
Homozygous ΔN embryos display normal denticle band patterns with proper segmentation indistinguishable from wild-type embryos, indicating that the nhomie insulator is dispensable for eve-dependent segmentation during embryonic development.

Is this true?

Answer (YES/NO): YES